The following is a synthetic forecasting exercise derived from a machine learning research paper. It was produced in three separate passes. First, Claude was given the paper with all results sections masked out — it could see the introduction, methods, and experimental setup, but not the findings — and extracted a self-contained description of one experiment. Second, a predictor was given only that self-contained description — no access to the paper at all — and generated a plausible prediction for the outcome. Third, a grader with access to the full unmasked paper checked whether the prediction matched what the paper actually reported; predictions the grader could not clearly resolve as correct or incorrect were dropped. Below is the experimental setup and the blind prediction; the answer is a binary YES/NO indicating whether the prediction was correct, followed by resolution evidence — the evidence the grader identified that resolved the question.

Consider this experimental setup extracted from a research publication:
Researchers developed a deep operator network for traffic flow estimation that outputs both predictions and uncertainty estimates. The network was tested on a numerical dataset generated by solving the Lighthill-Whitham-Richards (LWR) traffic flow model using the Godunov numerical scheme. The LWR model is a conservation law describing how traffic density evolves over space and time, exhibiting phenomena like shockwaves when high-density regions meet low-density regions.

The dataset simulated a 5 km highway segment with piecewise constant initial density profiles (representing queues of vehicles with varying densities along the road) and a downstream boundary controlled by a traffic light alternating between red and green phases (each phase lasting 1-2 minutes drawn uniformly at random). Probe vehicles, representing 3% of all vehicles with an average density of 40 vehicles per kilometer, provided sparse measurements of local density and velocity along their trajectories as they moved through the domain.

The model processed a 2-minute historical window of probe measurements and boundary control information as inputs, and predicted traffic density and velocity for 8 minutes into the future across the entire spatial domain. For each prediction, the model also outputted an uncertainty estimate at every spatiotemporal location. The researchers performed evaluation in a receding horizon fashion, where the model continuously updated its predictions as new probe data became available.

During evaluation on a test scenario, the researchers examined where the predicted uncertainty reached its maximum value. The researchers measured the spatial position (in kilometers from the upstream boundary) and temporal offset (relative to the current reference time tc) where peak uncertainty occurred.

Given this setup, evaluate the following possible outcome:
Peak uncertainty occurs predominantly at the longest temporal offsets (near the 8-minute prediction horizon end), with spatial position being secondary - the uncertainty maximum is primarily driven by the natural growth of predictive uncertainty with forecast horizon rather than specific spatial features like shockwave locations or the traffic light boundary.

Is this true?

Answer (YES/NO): NO